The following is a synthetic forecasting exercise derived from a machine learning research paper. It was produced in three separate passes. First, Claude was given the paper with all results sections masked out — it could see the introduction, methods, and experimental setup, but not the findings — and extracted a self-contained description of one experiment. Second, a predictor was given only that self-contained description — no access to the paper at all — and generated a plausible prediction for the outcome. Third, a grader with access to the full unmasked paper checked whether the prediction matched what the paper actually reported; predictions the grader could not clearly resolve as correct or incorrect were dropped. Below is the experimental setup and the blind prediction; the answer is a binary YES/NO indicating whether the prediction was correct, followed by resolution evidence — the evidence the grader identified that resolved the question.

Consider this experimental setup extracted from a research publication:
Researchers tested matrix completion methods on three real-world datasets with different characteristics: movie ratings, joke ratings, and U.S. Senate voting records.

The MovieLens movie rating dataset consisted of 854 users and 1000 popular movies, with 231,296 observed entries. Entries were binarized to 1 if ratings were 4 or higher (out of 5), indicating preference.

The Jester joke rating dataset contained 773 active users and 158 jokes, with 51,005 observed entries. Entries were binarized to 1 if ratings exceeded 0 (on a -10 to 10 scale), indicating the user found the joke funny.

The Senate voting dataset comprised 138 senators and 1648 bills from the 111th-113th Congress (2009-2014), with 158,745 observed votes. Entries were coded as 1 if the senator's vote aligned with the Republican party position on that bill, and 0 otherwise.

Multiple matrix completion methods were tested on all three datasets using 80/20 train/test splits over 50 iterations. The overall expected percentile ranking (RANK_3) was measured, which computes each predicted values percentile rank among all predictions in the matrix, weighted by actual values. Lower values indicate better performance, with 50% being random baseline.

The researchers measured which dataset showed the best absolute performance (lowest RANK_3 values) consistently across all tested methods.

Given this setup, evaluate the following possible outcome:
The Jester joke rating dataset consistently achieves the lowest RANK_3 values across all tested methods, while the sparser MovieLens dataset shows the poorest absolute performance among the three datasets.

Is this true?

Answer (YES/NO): NO